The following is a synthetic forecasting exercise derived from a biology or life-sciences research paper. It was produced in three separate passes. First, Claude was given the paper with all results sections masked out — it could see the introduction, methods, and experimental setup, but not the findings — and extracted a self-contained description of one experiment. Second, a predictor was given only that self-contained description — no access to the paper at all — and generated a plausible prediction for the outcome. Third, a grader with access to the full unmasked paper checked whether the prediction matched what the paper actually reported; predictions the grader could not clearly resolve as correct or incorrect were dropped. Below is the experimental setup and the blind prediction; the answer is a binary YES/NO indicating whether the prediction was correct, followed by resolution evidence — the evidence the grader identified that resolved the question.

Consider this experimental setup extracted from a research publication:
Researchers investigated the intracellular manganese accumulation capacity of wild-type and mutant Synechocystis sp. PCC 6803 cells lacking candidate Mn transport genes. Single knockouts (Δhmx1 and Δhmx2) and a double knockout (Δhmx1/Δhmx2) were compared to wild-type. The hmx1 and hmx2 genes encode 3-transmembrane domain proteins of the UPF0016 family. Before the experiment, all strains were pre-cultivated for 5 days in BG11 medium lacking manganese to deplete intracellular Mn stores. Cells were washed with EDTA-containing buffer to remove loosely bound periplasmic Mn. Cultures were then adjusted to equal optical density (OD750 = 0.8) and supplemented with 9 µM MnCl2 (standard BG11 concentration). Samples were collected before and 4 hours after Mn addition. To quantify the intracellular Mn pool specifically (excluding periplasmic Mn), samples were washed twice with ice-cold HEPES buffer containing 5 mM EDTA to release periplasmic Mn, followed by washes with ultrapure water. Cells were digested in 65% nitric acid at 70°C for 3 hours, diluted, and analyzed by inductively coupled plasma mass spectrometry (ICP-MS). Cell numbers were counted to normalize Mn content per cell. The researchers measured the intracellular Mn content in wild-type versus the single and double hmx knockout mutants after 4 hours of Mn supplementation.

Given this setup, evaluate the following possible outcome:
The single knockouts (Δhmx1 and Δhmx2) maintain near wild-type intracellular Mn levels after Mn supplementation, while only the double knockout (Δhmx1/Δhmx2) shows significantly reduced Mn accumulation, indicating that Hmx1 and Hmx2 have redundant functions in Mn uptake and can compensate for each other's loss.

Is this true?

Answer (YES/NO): NO